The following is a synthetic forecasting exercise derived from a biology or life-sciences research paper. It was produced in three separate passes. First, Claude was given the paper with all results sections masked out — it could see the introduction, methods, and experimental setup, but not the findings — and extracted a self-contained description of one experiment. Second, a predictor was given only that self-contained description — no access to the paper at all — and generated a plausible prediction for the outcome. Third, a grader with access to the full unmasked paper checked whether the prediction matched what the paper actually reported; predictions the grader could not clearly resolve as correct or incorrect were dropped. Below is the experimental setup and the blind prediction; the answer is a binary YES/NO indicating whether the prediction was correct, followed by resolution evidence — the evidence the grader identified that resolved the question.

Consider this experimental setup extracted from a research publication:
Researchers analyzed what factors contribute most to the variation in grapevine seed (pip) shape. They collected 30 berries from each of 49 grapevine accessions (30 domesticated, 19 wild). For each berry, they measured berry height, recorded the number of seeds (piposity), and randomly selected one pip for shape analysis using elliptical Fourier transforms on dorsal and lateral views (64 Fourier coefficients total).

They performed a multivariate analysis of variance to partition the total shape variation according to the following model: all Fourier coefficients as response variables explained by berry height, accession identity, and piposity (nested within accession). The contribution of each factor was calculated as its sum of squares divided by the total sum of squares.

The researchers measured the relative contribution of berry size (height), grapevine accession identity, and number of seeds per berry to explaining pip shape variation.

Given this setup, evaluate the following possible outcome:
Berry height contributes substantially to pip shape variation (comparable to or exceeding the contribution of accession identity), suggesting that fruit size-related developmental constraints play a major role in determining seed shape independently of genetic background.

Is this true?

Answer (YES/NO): NO